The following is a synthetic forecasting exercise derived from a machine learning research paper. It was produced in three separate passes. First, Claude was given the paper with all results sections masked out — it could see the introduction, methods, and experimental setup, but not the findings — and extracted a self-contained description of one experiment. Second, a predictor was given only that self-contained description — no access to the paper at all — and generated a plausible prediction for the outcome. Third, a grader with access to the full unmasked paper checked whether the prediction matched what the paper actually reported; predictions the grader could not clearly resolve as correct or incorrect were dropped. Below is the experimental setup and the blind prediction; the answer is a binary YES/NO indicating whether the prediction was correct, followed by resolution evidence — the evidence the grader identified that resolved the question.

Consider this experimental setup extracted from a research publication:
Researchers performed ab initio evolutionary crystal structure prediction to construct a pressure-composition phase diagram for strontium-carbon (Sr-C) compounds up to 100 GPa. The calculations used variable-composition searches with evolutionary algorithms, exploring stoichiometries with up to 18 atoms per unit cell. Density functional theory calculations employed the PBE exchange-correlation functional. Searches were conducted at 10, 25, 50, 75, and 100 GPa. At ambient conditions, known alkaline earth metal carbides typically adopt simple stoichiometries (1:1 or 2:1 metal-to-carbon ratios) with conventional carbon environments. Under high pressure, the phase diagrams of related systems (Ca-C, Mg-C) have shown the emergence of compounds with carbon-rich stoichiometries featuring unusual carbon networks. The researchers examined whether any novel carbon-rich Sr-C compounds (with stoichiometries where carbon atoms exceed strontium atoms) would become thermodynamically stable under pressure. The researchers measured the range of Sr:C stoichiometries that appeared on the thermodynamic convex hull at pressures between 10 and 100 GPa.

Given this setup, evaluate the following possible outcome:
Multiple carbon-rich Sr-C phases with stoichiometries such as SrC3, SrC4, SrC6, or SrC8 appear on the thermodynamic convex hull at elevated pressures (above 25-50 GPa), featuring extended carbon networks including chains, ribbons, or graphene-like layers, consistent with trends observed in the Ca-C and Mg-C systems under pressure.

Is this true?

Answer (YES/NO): NO